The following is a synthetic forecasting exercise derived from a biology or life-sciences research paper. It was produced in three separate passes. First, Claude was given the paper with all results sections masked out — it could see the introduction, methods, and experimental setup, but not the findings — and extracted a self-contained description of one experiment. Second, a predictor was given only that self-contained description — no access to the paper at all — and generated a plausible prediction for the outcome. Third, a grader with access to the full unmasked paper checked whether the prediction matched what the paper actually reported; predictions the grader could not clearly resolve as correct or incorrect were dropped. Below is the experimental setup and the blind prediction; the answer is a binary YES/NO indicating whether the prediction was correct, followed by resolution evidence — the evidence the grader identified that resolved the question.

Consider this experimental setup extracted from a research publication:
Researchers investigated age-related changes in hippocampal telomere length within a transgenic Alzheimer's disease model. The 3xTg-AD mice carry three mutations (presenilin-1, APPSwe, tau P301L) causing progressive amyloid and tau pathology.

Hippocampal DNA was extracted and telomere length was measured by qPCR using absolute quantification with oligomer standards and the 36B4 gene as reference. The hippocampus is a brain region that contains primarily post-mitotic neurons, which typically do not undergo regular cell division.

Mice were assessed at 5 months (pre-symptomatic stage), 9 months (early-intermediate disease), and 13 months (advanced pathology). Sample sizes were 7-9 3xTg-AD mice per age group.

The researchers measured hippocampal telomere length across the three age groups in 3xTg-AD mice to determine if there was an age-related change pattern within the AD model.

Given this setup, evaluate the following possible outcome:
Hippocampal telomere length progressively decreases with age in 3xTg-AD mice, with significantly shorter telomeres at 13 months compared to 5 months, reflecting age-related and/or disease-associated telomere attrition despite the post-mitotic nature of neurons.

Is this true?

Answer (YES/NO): NO